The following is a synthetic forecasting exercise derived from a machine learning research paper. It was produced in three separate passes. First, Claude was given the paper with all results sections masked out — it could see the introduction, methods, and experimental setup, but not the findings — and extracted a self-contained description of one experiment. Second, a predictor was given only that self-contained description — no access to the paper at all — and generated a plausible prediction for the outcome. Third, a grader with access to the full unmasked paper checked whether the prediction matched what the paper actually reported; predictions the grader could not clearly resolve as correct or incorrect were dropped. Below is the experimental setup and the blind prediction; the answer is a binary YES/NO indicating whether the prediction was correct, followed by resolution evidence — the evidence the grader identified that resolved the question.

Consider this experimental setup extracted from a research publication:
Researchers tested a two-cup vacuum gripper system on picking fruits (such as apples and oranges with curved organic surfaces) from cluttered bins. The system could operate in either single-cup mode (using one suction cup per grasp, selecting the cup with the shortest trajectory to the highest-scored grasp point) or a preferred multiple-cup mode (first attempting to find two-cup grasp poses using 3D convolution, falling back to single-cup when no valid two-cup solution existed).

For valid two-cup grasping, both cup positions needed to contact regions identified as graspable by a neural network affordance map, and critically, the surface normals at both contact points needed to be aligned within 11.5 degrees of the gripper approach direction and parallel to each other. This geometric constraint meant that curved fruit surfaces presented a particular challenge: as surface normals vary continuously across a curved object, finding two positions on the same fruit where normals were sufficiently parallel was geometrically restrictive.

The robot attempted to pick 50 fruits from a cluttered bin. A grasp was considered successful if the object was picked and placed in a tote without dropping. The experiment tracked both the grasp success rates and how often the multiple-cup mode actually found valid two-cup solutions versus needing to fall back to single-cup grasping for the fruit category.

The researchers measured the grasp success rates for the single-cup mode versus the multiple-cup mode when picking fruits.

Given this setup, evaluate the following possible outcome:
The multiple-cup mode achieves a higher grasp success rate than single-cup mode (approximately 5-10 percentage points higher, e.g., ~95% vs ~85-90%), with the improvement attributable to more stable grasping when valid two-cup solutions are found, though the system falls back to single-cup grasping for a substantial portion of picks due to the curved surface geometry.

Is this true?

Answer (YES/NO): NO